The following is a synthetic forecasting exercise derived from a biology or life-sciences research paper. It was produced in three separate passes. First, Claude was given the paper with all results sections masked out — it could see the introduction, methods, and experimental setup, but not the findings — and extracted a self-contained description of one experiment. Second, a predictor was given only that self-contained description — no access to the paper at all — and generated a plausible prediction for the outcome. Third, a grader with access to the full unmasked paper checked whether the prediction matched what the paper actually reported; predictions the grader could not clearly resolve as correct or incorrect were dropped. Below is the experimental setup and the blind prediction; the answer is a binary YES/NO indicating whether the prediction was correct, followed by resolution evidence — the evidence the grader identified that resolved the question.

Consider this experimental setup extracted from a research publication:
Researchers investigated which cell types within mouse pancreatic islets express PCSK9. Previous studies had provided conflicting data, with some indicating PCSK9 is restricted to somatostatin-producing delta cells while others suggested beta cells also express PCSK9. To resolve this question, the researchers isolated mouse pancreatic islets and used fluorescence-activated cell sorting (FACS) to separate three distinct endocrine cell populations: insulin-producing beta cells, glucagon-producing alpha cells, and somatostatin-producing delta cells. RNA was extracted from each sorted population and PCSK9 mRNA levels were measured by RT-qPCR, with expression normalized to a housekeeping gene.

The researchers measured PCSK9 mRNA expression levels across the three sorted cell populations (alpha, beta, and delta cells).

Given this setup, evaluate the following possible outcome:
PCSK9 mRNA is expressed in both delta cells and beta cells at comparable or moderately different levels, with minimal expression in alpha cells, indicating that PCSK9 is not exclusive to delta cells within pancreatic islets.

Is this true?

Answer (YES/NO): NO